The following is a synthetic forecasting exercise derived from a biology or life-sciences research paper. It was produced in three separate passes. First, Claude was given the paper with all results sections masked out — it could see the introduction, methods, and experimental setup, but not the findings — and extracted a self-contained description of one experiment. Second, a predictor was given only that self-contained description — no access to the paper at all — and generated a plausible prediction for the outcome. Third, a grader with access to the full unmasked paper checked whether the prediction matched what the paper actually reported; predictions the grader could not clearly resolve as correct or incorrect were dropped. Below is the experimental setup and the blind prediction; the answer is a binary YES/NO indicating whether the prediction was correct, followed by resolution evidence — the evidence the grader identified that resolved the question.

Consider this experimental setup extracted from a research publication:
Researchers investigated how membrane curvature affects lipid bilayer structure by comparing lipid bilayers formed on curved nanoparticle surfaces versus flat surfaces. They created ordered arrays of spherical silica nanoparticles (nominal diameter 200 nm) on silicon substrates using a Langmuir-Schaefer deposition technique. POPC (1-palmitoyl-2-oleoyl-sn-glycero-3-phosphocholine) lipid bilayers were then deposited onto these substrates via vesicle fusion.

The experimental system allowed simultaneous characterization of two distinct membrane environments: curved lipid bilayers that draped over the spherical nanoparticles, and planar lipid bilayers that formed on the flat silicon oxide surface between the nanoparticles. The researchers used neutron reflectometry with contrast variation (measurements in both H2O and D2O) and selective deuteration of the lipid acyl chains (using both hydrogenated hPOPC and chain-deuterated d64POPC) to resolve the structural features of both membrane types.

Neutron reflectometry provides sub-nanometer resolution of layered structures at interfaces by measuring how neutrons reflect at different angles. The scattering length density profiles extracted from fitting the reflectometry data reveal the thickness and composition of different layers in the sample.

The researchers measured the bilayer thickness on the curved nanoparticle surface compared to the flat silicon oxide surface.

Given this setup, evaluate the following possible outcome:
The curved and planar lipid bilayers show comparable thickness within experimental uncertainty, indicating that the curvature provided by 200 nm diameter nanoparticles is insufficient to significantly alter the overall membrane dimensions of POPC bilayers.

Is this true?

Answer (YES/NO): NO